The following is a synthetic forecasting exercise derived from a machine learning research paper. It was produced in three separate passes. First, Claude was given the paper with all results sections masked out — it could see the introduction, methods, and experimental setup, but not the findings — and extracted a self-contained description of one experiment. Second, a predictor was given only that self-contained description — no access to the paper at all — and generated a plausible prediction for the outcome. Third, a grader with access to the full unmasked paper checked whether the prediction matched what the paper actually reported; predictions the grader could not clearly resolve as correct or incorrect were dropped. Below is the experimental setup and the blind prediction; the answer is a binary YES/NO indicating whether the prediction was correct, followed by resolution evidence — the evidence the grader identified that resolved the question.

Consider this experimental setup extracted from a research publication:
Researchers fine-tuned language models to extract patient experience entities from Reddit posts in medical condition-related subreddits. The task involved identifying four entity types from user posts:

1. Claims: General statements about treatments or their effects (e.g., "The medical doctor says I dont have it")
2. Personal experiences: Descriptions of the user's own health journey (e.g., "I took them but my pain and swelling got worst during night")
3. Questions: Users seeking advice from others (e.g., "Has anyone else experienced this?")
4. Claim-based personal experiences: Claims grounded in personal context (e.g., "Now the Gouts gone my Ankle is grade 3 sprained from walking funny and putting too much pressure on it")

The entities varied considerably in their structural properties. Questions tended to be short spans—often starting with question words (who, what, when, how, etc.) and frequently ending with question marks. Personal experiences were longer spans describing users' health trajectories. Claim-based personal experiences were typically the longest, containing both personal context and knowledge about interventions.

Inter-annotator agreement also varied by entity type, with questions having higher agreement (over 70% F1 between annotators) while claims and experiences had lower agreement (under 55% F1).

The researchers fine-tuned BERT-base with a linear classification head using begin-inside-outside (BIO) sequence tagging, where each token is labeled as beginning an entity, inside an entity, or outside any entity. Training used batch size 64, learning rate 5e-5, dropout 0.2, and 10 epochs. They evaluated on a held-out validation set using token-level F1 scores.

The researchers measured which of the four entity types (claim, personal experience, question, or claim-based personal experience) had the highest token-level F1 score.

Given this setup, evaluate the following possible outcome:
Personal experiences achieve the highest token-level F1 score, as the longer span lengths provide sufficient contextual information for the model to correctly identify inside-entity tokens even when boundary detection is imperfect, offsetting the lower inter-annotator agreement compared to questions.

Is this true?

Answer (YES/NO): NO